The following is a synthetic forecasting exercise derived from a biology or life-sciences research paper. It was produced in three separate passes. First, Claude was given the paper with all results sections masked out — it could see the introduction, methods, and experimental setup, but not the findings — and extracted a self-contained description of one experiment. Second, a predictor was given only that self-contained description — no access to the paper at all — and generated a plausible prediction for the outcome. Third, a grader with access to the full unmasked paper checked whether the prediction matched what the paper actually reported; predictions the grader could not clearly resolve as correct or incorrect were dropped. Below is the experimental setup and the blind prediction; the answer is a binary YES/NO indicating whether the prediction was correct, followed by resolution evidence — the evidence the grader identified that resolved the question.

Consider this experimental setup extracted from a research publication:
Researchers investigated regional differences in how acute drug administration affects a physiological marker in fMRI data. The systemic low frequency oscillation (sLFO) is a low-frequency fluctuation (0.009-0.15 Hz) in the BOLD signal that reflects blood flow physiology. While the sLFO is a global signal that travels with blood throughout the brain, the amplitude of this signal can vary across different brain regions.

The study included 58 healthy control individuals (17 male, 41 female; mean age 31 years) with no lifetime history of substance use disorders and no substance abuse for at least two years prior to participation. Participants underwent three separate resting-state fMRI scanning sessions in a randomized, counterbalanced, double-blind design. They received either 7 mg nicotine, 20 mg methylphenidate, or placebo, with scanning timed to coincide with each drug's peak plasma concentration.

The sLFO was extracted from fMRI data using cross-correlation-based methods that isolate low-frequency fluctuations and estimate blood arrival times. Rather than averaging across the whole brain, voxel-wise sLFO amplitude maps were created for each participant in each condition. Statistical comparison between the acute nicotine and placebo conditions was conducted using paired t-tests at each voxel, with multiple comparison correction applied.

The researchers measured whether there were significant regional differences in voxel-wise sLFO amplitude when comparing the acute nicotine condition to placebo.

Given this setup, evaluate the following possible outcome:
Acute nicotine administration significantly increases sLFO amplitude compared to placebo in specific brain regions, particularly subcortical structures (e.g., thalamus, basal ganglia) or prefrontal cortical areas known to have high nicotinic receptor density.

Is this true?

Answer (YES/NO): NO